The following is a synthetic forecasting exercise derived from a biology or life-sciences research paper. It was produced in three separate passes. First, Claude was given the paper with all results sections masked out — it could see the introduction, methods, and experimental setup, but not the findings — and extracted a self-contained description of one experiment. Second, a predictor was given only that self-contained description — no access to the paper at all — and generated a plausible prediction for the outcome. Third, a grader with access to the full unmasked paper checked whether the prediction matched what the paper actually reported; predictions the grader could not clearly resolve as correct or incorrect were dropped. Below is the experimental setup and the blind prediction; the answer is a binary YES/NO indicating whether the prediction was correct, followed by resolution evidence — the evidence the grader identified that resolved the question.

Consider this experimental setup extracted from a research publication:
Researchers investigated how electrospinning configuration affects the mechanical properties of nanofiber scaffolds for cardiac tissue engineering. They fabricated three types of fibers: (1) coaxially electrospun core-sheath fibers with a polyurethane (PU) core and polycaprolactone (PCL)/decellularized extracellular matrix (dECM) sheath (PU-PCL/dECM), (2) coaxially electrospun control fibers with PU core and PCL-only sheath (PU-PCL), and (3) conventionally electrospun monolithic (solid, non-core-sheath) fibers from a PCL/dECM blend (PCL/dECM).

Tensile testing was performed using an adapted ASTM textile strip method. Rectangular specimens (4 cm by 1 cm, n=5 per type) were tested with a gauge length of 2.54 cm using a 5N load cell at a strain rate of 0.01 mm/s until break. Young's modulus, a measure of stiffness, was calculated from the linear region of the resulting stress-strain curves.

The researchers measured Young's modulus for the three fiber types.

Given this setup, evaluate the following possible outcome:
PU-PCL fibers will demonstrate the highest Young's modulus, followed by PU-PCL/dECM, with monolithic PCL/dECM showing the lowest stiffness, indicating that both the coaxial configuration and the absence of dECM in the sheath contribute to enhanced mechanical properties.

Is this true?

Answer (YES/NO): NO